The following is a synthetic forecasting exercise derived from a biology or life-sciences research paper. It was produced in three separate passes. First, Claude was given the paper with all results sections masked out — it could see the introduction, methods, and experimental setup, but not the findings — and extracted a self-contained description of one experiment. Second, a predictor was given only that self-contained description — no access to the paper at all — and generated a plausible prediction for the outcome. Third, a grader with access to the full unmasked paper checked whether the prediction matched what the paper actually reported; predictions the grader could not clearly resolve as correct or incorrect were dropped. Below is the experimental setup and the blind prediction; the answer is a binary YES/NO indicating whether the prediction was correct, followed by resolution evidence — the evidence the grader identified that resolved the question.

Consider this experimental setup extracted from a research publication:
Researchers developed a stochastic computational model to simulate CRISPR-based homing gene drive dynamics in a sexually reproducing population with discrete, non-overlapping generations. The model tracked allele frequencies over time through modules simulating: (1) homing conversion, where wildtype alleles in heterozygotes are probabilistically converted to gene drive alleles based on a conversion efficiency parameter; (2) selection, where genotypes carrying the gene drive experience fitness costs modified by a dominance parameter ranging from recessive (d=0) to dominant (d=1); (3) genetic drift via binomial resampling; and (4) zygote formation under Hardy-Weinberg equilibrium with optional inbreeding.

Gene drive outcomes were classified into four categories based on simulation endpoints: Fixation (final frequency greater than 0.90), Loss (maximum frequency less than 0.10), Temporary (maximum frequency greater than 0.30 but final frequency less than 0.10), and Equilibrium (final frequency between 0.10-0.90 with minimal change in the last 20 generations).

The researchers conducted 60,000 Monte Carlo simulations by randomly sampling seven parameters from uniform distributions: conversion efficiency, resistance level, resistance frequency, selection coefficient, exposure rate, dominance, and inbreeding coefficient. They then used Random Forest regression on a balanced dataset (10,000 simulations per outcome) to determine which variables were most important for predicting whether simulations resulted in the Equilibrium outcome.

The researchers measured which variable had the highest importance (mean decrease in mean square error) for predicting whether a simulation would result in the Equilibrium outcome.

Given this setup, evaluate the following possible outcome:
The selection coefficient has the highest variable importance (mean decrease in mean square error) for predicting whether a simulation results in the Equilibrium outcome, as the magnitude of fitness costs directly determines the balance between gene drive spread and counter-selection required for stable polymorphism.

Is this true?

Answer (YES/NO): NO